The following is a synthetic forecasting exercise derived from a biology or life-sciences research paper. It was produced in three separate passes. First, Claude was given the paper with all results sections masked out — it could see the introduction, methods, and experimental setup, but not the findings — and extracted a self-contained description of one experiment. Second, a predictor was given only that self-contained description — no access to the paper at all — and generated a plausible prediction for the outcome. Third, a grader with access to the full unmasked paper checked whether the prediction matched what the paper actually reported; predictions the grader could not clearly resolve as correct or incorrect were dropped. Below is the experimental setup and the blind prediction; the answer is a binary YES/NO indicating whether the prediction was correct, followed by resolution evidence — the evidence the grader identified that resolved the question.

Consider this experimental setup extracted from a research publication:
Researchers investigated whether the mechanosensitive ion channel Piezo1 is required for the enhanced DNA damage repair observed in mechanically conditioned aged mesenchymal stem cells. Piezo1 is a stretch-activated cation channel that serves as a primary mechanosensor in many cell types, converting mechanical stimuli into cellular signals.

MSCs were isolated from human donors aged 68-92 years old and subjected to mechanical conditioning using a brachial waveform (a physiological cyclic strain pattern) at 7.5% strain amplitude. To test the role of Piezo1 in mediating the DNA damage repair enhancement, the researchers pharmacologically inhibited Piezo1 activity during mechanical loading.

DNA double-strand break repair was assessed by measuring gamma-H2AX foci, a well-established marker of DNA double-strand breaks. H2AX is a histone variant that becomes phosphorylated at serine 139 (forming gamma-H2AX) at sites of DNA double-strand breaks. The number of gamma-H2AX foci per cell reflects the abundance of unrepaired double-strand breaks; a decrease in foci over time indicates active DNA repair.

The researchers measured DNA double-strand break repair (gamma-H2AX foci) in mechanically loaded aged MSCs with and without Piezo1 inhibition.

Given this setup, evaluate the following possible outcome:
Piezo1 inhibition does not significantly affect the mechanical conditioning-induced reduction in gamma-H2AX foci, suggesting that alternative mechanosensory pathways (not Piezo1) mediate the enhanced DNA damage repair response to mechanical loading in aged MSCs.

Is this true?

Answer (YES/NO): YES